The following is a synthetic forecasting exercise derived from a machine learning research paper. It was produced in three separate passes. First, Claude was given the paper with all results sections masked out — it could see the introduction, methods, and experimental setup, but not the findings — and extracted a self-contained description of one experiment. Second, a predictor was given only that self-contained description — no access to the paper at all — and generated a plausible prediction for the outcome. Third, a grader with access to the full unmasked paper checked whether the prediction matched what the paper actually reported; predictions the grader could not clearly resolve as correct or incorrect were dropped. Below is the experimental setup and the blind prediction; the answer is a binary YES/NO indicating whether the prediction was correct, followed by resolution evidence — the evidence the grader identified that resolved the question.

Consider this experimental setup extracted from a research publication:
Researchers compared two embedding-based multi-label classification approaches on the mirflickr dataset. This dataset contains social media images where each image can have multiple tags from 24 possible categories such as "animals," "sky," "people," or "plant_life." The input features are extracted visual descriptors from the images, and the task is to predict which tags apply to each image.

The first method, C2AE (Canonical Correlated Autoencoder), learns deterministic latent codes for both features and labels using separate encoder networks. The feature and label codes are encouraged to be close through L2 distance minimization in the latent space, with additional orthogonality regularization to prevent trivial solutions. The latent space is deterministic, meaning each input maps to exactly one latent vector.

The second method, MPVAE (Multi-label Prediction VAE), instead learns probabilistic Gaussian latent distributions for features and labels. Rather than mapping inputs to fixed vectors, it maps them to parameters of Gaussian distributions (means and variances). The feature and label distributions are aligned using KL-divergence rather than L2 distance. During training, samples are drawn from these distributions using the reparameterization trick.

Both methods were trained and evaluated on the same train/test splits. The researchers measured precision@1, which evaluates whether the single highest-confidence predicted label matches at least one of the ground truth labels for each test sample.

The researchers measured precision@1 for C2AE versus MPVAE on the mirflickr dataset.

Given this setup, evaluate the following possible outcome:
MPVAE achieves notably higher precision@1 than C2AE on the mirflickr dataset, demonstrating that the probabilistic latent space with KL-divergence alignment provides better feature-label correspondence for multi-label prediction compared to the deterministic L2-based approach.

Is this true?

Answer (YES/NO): NO